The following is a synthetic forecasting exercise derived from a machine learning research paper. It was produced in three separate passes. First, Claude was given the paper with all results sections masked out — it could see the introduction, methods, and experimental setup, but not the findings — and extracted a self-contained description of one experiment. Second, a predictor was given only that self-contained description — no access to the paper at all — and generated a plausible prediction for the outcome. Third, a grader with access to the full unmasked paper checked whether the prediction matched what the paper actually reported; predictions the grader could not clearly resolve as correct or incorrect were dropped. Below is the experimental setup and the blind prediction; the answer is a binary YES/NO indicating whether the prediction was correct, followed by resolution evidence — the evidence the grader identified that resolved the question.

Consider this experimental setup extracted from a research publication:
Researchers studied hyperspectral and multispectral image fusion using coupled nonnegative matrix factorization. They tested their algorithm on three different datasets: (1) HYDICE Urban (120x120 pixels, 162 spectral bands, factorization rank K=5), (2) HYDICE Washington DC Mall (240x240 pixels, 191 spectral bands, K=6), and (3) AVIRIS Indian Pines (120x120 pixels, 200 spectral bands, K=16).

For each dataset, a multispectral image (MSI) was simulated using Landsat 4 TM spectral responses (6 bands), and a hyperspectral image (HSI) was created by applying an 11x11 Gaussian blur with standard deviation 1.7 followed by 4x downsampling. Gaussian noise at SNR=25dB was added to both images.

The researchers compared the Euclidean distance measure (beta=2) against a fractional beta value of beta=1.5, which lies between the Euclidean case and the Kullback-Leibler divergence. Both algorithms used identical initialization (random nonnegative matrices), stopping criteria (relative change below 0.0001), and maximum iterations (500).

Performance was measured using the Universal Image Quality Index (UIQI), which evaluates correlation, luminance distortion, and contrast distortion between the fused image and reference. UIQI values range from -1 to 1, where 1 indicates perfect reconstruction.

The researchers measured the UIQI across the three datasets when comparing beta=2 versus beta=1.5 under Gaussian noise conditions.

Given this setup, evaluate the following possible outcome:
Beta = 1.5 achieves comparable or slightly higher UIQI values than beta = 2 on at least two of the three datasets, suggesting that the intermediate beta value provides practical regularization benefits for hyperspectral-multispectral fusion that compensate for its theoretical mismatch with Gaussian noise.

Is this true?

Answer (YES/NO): YES